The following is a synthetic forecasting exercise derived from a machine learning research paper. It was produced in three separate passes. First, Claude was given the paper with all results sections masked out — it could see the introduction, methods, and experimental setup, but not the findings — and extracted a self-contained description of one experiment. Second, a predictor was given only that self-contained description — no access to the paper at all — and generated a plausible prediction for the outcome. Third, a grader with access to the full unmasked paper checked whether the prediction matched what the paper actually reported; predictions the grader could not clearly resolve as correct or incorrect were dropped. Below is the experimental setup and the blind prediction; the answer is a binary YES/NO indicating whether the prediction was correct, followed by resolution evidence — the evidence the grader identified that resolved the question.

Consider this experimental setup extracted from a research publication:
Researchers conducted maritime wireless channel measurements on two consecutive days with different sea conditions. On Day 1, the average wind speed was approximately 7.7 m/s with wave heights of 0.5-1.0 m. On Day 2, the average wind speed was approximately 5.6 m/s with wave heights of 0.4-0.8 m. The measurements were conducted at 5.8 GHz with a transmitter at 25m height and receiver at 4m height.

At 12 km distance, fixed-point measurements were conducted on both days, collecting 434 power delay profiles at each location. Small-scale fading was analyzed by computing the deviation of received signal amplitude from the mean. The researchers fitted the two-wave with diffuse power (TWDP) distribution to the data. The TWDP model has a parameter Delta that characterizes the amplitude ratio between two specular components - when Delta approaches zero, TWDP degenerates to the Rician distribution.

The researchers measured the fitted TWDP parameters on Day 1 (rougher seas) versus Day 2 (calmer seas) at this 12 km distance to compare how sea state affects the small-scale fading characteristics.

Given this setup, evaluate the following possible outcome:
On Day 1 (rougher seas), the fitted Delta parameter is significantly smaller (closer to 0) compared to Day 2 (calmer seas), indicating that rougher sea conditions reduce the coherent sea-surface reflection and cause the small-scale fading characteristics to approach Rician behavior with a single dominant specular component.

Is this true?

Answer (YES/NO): NO